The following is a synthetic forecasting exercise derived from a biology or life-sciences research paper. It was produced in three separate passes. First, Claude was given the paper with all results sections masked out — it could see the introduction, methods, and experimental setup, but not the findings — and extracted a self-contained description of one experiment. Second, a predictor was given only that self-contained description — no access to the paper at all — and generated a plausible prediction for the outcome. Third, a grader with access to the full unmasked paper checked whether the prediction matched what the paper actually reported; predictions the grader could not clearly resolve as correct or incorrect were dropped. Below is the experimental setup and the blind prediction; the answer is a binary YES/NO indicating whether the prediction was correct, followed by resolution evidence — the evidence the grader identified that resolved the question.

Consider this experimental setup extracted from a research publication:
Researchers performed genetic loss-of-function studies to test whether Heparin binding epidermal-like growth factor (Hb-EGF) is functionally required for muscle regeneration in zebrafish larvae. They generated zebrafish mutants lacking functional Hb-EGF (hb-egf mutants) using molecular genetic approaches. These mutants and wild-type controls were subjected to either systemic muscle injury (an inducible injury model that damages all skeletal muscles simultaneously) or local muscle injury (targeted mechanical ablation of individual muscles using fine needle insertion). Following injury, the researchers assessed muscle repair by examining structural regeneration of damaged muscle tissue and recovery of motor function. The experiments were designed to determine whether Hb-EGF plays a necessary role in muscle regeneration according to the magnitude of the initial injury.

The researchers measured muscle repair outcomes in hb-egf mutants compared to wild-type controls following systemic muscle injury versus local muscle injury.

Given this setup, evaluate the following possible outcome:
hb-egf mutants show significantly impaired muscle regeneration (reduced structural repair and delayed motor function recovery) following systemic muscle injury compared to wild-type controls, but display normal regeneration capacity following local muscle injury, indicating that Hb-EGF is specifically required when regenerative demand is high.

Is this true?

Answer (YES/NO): YES